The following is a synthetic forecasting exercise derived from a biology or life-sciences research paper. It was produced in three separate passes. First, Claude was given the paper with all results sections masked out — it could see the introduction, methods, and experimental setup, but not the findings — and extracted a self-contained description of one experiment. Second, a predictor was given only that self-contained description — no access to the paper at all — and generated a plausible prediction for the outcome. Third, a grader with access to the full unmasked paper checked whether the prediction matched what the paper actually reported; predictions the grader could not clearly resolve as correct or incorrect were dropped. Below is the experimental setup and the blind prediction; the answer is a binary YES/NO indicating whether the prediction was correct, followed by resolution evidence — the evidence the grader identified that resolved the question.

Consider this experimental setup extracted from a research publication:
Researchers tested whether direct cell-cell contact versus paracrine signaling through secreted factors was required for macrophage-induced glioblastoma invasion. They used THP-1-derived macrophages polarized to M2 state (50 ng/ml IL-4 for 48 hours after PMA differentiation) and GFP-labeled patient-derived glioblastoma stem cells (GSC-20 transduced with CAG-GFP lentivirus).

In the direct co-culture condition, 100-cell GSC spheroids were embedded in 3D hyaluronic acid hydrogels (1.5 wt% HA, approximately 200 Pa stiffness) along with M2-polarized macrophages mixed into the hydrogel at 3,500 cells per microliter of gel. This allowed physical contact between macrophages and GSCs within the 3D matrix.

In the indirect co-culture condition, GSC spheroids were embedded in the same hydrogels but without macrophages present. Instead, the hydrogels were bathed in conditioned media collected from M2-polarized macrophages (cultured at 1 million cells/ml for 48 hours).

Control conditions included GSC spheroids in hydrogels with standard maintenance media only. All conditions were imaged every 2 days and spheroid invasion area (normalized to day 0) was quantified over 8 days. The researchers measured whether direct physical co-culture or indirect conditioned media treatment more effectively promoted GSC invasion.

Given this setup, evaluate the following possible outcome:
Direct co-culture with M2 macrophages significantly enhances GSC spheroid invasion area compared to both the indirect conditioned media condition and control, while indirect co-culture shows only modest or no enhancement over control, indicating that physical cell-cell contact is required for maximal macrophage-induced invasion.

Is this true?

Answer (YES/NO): NO